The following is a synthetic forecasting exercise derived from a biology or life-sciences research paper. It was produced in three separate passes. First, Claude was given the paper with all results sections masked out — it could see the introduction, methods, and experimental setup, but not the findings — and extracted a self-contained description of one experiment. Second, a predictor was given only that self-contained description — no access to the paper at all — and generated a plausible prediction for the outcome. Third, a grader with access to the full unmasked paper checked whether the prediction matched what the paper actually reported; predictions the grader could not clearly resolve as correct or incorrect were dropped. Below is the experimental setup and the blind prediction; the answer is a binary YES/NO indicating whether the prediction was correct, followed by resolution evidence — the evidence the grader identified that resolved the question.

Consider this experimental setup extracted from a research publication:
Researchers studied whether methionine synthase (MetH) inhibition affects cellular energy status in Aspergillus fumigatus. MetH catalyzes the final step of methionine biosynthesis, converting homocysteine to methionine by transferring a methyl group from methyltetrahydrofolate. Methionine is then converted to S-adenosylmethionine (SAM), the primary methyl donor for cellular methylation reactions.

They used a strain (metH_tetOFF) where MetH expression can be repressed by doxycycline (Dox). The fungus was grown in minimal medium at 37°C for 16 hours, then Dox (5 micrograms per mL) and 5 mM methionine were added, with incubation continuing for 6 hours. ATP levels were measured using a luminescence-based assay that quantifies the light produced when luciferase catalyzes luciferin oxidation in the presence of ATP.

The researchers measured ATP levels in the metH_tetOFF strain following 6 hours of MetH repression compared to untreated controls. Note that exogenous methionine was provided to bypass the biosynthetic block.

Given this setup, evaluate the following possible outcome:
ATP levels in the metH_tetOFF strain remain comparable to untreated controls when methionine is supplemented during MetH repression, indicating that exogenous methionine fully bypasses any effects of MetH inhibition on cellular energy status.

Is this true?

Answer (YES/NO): NO